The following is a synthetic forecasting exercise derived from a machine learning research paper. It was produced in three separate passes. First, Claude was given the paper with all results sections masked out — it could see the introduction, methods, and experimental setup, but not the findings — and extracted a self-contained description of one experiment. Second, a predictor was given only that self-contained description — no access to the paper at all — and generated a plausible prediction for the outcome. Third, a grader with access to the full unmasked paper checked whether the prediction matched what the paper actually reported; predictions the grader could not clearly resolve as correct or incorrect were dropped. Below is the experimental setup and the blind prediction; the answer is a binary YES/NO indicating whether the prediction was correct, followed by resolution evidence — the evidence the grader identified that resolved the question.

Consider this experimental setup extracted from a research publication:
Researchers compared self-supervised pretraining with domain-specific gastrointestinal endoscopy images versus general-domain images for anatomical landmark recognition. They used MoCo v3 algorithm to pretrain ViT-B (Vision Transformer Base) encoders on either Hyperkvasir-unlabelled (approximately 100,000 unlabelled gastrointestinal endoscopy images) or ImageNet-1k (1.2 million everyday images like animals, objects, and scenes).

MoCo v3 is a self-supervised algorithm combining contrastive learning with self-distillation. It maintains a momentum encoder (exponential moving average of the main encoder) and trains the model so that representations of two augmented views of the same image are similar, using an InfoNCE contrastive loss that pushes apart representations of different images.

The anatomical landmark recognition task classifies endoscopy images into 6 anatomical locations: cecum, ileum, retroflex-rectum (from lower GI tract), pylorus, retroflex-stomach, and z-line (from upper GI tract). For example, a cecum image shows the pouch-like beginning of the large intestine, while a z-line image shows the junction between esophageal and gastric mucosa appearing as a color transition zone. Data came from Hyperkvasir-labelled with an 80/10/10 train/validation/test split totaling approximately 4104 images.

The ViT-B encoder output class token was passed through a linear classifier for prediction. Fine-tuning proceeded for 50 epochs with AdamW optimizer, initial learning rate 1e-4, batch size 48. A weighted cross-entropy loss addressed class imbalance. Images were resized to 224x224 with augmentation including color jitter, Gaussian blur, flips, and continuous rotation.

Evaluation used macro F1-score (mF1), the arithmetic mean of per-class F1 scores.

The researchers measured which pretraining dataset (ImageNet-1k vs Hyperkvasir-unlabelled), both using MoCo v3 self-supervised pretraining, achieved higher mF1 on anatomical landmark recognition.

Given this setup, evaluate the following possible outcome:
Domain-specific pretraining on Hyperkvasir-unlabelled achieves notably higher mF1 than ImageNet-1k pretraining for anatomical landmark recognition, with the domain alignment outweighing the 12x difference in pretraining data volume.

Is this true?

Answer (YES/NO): NO